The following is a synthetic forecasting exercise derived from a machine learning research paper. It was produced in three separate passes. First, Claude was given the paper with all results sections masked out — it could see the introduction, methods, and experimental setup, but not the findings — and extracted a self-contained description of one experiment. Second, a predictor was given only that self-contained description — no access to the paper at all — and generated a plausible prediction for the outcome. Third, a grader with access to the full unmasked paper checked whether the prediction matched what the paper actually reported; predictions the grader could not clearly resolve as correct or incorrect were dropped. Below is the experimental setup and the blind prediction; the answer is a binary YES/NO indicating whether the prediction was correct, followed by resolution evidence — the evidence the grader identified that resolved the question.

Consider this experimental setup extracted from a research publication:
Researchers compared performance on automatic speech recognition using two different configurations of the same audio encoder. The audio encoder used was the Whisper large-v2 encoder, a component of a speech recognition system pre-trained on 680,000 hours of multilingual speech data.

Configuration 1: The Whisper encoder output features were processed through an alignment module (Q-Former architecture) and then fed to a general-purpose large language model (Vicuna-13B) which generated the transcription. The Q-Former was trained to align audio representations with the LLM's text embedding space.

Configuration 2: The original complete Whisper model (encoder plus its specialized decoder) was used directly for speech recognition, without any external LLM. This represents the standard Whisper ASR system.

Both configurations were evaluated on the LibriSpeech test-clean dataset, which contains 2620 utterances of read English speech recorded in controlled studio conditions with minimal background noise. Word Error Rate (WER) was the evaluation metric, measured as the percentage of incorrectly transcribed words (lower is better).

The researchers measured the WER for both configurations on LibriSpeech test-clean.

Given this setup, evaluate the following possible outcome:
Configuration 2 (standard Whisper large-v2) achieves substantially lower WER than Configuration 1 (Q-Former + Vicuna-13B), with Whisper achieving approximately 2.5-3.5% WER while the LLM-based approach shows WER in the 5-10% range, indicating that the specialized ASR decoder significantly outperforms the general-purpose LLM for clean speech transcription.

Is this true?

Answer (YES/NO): NO